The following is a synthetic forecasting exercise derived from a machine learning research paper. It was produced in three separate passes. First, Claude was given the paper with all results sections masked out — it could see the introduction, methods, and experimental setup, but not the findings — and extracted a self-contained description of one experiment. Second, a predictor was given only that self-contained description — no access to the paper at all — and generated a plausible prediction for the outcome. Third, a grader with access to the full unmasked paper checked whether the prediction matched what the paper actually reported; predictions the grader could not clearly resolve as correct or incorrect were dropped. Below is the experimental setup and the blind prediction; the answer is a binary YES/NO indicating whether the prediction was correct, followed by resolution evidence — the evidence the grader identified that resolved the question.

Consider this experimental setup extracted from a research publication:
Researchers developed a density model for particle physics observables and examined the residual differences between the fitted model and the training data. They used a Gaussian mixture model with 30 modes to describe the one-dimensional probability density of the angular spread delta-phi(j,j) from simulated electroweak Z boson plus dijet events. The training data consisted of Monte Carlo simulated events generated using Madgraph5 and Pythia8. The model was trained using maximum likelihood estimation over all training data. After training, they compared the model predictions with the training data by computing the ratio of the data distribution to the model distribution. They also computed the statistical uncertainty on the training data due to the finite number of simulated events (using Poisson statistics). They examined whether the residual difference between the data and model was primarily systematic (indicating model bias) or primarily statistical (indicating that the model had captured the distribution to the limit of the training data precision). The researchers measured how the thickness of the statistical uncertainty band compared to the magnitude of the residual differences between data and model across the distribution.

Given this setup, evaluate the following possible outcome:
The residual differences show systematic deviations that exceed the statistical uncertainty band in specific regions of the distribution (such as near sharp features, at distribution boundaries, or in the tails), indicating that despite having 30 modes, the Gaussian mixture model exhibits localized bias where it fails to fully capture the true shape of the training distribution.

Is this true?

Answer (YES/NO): NO